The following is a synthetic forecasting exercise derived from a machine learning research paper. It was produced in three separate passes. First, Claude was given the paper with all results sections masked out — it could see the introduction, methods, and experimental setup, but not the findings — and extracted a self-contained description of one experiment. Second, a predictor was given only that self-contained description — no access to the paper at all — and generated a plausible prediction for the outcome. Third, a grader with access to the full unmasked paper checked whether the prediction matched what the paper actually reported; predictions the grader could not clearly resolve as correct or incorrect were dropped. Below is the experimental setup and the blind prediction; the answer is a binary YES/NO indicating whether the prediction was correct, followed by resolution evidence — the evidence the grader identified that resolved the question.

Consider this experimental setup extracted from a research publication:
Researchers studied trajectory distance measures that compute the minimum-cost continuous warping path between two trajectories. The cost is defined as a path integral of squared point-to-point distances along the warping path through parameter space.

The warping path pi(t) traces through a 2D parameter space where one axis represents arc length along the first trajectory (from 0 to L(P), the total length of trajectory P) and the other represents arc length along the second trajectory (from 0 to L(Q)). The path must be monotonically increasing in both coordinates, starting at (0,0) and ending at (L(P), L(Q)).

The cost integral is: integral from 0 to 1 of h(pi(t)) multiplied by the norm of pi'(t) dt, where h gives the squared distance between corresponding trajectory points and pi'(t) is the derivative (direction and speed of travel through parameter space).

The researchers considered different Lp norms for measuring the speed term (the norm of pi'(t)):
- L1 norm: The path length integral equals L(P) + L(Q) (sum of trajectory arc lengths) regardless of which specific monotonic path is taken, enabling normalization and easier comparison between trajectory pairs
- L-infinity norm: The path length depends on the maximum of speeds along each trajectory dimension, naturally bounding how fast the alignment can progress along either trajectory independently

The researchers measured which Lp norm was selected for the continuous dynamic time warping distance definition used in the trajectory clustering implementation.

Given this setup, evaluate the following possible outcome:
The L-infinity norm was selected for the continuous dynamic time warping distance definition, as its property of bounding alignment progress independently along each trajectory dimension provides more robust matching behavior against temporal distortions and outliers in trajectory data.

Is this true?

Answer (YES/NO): NO